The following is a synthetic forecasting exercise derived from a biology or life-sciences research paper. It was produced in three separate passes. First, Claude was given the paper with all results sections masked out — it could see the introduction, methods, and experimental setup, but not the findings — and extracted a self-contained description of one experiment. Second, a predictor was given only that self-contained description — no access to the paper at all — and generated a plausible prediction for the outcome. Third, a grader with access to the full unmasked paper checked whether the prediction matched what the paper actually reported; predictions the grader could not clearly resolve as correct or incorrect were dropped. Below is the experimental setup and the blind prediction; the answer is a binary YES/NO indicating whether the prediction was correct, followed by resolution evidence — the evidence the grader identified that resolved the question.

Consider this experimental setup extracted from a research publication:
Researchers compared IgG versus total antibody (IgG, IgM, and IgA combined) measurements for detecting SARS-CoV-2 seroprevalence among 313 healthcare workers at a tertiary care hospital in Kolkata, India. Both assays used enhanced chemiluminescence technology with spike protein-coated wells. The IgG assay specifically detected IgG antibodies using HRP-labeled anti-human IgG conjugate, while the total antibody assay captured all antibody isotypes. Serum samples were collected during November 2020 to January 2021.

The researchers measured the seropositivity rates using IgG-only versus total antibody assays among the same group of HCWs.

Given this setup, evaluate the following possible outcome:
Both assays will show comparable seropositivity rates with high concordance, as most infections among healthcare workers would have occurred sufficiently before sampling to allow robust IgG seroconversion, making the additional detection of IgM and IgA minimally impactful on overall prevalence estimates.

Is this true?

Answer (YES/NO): NO